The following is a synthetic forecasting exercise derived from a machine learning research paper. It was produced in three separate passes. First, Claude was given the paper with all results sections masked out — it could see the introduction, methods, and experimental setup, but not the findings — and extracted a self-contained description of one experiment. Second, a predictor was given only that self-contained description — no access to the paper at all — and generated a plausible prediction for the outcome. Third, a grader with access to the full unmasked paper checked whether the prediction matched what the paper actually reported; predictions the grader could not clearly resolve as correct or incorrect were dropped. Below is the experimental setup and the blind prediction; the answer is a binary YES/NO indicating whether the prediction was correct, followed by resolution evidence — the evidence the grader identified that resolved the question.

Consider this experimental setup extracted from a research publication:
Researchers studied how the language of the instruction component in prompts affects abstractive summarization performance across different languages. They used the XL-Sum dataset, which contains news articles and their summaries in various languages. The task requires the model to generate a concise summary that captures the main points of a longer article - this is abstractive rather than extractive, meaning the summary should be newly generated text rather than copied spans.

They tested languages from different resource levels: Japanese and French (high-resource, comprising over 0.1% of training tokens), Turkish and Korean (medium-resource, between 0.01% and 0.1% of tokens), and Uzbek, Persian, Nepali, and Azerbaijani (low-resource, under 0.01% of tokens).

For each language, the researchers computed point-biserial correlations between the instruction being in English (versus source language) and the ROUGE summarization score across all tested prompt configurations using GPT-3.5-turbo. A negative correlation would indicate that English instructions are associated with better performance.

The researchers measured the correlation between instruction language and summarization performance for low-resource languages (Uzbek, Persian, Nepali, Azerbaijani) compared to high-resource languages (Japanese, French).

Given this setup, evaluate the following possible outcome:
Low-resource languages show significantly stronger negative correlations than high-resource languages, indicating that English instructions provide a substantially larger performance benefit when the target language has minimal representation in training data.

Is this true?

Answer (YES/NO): YES